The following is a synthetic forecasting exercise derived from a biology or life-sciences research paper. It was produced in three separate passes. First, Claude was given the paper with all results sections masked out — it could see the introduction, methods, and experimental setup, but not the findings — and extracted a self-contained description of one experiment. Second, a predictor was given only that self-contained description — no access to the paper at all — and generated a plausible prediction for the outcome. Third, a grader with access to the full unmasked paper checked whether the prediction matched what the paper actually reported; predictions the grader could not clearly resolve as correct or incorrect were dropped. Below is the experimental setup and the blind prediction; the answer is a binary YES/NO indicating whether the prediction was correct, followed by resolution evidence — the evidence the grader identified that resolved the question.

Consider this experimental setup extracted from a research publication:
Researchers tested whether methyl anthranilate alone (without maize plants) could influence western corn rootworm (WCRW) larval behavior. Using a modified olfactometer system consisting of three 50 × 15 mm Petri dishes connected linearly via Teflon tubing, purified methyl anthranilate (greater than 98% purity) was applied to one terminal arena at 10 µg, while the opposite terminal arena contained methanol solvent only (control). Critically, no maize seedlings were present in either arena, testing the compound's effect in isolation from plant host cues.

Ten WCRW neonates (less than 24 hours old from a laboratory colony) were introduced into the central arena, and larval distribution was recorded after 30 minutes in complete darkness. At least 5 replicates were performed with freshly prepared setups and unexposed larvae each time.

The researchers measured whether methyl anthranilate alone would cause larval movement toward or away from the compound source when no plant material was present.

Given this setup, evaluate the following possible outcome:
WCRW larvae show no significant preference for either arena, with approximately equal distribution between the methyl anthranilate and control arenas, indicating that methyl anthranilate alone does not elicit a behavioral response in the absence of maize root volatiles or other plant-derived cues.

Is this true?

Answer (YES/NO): NO